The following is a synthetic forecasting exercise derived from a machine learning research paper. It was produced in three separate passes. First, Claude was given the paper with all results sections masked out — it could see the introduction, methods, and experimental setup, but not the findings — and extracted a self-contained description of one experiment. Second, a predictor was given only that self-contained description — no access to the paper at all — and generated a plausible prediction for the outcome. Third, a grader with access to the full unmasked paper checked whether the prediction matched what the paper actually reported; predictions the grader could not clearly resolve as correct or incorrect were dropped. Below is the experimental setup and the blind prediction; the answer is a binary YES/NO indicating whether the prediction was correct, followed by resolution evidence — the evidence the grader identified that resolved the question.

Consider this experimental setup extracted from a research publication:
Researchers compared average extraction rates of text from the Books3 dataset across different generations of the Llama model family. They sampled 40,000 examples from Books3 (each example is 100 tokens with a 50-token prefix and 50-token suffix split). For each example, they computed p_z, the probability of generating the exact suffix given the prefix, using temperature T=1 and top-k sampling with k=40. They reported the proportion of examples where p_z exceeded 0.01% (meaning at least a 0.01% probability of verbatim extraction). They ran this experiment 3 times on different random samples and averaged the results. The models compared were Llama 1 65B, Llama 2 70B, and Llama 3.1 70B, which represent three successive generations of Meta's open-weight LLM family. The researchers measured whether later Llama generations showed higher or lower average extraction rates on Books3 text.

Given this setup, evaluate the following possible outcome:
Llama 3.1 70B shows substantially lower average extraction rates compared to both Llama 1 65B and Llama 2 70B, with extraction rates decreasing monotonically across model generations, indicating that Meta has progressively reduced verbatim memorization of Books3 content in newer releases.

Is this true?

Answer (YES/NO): NO